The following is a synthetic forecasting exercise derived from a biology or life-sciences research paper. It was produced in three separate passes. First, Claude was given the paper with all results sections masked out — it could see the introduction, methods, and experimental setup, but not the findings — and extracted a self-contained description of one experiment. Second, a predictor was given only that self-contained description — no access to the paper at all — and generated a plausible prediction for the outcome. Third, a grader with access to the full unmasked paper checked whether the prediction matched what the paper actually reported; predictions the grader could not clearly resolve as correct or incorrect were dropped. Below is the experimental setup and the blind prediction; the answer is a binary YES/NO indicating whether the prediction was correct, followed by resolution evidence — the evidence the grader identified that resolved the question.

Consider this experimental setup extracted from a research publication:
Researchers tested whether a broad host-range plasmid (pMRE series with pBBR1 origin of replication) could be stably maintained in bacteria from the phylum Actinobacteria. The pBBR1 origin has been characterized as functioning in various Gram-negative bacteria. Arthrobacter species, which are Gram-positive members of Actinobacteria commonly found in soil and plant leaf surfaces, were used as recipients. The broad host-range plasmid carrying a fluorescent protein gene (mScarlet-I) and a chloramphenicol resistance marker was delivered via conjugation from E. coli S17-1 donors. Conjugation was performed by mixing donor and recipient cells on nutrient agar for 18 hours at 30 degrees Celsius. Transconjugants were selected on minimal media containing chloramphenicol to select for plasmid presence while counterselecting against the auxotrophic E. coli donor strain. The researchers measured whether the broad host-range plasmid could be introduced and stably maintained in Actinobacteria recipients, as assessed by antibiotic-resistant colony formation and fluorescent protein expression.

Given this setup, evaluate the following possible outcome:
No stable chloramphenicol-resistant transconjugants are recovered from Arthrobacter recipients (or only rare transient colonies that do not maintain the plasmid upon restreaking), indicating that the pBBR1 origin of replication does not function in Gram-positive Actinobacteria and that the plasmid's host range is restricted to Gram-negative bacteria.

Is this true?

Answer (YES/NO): YES